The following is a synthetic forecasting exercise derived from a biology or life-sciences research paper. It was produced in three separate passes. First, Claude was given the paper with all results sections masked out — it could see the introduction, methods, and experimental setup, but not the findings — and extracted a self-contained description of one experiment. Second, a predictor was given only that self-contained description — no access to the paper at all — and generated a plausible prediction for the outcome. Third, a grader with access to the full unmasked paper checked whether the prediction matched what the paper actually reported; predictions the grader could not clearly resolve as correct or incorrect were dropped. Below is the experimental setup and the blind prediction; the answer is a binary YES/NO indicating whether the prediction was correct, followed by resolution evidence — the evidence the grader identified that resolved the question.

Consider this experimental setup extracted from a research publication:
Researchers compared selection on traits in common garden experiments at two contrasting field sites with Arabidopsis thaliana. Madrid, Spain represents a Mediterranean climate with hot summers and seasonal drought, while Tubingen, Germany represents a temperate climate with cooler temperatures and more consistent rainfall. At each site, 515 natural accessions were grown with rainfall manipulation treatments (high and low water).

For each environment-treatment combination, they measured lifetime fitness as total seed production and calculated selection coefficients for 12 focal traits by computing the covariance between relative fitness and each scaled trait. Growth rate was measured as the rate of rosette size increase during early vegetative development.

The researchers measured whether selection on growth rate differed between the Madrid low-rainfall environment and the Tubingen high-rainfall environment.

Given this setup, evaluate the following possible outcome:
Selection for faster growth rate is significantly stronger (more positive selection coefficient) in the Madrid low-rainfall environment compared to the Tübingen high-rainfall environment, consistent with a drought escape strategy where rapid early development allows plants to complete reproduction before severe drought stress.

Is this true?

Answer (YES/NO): NO